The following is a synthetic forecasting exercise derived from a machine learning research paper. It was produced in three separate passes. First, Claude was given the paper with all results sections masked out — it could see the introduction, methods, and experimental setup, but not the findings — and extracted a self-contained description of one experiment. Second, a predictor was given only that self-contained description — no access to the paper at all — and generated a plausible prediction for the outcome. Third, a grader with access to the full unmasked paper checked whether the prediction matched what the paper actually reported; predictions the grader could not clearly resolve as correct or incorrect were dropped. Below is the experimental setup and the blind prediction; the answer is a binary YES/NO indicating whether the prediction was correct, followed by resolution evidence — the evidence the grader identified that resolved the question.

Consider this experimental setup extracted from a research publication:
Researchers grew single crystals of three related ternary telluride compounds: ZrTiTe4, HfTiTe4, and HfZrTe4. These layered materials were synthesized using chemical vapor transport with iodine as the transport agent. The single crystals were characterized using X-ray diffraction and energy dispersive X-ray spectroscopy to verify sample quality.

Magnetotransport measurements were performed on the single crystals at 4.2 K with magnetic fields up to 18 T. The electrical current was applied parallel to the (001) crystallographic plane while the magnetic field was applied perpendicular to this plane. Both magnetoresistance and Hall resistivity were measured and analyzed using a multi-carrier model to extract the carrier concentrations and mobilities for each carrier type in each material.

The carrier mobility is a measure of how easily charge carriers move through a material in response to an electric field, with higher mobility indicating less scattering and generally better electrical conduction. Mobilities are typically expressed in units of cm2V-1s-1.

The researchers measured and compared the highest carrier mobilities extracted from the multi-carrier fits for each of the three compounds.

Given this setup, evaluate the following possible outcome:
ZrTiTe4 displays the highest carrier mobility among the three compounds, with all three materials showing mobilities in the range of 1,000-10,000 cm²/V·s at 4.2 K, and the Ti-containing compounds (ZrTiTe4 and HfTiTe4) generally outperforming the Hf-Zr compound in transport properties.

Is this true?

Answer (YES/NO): NO